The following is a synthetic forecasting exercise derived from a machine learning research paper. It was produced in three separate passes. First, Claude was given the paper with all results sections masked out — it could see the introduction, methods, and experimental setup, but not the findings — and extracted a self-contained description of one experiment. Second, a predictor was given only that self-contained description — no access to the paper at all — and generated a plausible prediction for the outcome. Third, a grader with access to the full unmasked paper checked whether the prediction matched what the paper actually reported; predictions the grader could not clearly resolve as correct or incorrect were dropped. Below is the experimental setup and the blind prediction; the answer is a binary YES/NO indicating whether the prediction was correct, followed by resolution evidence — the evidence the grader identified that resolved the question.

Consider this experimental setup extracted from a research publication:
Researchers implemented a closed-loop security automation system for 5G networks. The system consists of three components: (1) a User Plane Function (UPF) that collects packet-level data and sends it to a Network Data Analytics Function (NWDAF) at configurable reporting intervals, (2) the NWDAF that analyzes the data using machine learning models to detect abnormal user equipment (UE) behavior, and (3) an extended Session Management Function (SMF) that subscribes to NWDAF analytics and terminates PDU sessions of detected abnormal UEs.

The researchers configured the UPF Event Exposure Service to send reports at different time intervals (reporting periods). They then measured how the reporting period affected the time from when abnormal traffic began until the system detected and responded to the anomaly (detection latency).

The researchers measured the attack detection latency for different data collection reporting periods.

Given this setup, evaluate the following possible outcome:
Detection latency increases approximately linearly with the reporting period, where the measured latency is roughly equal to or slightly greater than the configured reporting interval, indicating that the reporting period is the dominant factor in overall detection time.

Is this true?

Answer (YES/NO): NO